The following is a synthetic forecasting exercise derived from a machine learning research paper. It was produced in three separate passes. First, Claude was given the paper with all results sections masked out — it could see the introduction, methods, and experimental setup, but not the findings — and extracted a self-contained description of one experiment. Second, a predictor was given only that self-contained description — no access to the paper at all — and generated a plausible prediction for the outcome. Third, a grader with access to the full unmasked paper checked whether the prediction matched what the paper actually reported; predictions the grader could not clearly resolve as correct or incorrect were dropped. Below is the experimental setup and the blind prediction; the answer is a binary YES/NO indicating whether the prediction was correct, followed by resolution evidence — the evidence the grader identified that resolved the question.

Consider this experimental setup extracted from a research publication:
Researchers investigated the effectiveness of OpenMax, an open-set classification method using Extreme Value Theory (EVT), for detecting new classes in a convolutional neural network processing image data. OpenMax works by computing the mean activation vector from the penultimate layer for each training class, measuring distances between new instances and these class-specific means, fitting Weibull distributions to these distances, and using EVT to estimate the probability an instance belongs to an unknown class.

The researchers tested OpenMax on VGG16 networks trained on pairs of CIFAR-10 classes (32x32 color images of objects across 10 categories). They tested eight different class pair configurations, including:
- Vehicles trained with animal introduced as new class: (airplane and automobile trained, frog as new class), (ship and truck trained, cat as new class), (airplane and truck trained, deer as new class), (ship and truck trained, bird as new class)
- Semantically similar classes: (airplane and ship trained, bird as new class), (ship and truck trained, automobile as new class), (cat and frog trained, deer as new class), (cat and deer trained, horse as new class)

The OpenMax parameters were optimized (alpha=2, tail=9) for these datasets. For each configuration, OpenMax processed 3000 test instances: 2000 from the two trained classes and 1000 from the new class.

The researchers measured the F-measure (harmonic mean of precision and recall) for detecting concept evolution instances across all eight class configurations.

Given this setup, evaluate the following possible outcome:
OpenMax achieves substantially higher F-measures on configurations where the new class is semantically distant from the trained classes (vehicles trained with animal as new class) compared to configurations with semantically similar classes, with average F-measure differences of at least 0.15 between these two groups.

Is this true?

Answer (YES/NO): NO